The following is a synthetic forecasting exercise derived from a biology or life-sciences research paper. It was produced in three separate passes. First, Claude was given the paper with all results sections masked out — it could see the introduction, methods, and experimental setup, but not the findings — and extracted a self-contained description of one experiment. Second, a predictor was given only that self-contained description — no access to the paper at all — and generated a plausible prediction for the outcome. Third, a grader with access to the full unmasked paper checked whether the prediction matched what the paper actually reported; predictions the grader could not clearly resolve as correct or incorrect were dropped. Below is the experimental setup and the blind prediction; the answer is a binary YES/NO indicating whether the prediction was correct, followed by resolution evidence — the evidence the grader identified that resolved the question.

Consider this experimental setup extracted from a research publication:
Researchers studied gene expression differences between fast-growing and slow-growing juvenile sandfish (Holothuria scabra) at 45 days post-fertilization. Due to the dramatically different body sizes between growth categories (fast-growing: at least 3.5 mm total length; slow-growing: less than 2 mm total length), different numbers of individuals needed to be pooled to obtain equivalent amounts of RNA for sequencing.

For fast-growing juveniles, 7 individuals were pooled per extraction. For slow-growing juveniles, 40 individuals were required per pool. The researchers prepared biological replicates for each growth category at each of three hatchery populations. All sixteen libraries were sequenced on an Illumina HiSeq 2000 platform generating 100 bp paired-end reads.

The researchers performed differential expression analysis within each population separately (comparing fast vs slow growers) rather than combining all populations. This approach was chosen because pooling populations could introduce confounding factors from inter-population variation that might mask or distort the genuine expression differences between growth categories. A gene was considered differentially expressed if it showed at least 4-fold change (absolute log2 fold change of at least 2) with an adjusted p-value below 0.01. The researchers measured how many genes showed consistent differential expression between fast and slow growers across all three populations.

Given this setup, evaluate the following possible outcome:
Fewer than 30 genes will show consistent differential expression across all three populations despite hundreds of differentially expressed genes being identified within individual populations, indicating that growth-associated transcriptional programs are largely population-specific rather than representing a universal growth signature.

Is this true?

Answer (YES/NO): NO